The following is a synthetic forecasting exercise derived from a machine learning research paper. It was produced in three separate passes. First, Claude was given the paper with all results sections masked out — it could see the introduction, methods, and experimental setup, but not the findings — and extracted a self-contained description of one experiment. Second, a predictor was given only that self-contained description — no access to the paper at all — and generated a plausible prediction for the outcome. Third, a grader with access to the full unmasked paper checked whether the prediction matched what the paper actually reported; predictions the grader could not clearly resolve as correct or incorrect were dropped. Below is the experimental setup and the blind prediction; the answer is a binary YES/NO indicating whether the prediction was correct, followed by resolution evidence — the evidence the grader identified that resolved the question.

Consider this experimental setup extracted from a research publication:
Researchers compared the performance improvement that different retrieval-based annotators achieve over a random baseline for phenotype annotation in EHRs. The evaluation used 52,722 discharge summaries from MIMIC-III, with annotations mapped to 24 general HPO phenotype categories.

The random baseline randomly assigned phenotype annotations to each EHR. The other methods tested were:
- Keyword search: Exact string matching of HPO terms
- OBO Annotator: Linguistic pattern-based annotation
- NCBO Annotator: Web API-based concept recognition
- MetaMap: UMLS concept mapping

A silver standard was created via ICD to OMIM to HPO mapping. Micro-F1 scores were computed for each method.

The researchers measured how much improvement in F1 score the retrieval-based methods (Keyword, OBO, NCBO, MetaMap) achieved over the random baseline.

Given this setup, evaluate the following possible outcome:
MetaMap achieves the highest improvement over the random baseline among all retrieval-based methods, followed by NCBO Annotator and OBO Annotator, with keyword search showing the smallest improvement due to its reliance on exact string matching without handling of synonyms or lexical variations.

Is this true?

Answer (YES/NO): NO